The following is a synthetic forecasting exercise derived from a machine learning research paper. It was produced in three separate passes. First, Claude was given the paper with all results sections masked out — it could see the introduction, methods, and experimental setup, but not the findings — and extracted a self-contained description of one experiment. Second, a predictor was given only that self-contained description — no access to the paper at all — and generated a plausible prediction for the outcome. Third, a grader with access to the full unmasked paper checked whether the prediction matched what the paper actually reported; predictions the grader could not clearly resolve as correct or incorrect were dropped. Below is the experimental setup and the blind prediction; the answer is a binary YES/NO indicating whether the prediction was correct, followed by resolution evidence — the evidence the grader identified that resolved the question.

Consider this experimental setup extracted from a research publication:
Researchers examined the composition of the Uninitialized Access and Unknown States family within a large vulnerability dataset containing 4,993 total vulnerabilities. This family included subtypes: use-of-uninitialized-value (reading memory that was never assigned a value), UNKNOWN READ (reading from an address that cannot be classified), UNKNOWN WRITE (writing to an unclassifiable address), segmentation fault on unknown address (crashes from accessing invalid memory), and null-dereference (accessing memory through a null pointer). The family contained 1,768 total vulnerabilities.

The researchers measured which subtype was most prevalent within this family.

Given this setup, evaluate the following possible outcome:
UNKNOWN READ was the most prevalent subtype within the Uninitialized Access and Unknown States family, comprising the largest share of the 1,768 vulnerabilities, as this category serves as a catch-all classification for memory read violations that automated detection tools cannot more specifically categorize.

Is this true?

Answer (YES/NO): NO